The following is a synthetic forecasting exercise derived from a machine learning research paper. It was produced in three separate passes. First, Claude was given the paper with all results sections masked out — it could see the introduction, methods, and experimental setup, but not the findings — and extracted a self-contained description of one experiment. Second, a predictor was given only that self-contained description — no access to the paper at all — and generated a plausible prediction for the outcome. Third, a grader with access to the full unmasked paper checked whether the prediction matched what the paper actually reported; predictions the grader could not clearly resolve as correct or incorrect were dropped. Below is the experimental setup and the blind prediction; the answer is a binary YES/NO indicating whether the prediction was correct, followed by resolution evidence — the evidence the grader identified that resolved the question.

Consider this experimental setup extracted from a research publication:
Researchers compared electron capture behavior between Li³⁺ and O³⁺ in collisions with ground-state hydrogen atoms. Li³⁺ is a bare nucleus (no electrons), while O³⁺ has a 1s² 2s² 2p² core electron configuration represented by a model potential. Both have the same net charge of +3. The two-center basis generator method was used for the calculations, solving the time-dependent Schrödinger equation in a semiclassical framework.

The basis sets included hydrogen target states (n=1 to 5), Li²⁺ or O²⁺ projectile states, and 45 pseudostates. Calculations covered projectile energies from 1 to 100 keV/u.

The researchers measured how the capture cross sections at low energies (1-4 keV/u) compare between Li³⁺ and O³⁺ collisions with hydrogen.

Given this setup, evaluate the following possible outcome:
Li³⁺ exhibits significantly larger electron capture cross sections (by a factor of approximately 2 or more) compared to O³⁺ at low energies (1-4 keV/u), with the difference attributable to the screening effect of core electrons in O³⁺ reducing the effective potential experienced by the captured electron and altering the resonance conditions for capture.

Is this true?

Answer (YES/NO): NO